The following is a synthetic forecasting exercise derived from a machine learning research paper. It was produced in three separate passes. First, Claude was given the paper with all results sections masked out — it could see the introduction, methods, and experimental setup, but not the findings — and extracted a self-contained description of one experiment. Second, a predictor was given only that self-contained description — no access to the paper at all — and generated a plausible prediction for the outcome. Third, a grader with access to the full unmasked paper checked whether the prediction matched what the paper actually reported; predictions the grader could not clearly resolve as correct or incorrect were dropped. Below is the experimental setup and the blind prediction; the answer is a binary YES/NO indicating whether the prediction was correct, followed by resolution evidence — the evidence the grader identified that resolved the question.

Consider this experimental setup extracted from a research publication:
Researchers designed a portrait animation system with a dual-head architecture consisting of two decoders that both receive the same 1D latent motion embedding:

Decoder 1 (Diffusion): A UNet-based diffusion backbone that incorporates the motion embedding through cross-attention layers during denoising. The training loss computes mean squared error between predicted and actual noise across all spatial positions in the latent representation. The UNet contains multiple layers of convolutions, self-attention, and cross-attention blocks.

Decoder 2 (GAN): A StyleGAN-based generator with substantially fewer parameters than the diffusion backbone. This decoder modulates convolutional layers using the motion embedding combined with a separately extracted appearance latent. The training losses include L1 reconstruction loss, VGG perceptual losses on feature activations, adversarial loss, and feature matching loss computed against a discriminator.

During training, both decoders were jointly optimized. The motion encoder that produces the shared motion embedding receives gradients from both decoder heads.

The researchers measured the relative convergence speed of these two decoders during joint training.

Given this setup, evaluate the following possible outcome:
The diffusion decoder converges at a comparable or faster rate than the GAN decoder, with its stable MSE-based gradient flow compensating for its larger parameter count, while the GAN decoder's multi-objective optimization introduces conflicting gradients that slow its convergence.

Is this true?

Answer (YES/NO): NO